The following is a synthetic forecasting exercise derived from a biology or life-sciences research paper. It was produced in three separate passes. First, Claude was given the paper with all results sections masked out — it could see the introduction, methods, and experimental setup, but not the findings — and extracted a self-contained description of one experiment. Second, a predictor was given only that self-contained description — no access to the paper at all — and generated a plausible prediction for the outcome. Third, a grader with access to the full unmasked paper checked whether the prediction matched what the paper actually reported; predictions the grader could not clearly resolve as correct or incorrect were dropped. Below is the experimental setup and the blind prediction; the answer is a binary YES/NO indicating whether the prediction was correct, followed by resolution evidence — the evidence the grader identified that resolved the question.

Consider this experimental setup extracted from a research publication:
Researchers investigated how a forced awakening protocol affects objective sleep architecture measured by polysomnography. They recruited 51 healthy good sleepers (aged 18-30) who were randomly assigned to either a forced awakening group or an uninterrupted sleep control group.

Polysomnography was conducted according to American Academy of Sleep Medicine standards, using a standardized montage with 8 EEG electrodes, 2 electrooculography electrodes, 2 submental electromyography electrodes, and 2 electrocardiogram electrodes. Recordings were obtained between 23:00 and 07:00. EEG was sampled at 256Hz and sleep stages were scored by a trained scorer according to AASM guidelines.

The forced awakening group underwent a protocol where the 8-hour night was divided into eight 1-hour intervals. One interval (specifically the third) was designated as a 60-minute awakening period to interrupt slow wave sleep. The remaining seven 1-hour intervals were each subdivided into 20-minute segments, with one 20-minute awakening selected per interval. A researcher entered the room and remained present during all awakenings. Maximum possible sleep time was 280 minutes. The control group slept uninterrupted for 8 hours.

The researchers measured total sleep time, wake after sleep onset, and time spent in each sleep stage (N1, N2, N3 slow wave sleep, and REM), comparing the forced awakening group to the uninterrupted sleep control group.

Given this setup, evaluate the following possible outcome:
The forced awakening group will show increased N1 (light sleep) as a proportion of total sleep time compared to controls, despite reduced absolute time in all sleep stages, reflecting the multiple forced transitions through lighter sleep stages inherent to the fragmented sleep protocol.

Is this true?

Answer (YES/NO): NO